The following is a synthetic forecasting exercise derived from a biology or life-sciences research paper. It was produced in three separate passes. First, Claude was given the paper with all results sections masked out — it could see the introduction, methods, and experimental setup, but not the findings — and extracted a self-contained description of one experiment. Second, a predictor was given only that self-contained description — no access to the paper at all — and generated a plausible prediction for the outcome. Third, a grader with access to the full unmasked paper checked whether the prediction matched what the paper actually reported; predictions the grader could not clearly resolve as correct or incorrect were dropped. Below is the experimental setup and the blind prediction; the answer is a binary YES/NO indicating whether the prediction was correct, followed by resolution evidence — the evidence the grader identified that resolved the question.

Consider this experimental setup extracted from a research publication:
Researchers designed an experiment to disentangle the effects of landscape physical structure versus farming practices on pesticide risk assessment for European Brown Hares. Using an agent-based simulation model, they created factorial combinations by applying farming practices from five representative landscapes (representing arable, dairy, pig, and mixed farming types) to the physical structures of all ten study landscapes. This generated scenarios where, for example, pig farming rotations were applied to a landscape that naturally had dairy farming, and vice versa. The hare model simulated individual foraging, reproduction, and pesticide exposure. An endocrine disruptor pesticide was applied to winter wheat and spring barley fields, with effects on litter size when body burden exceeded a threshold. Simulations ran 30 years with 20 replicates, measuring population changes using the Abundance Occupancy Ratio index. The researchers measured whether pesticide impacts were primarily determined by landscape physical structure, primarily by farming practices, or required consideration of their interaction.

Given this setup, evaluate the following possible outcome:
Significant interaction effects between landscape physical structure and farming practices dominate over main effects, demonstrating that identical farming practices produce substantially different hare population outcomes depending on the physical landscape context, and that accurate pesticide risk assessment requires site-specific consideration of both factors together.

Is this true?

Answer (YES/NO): NO